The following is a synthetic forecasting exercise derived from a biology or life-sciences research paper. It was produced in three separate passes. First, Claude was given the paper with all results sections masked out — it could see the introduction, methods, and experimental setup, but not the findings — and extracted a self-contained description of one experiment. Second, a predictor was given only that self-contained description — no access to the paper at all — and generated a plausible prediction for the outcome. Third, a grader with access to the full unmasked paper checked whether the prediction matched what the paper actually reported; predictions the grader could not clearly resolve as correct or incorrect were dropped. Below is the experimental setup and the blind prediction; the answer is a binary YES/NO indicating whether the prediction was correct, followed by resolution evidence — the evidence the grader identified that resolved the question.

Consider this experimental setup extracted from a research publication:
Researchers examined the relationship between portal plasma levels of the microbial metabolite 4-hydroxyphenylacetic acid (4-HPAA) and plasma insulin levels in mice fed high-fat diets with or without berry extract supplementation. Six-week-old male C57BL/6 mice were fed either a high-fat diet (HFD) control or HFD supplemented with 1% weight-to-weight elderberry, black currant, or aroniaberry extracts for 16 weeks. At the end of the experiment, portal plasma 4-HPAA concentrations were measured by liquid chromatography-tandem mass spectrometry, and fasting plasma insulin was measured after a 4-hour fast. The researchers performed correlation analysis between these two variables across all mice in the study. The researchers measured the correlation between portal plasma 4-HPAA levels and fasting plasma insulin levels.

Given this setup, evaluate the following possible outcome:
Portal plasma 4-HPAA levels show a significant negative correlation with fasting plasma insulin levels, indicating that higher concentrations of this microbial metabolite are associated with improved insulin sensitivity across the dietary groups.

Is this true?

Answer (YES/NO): YES